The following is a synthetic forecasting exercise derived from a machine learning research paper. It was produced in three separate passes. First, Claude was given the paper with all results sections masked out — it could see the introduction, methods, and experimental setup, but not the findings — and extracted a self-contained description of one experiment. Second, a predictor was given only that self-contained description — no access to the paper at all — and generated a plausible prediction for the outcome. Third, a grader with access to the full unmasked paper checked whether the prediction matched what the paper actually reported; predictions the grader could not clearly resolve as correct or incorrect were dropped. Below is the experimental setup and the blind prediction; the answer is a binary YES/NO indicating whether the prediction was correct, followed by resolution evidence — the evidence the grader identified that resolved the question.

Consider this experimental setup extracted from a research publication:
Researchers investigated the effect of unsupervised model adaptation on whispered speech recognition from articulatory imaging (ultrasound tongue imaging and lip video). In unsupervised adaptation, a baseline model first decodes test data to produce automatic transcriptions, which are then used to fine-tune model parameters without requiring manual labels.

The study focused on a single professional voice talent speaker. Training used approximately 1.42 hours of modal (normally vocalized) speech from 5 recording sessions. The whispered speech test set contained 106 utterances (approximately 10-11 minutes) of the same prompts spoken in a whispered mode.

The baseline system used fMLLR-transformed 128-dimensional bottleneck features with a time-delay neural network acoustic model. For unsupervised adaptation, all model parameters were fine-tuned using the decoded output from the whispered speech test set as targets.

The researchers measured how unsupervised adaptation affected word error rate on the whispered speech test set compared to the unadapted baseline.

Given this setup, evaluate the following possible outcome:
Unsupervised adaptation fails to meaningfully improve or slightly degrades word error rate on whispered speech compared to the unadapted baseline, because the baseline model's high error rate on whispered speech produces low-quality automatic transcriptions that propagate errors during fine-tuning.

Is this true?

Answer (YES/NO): YES